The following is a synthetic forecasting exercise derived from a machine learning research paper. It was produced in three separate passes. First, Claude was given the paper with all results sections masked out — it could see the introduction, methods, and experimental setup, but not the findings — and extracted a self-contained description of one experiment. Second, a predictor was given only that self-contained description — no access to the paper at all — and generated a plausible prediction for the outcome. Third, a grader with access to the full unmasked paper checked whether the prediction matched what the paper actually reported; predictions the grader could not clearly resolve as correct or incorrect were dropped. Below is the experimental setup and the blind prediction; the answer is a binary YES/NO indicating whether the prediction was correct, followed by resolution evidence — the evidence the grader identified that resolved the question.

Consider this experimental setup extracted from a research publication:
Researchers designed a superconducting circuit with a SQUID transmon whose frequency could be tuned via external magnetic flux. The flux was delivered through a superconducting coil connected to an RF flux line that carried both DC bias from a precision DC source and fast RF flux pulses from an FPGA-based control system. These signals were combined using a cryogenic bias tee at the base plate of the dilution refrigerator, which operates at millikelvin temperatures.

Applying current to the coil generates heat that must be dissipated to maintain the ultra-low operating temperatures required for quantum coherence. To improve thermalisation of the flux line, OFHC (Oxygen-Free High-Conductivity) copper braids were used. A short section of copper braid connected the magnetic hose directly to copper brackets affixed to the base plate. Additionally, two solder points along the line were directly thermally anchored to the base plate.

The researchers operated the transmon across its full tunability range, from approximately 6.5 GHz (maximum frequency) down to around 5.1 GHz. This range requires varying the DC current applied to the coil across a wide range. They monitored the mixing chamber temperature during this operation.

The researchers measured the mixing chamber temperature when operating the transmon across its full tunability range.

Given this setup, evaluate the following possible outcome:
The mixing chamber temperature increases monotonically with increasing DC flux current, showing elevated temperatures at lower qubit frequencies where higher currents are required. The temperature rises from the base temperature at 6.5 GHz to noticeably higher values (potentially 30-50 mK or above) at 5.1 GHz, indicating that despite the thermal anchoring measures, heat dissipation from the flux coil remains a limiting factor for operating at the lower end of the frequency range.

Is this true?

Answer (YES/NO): NO